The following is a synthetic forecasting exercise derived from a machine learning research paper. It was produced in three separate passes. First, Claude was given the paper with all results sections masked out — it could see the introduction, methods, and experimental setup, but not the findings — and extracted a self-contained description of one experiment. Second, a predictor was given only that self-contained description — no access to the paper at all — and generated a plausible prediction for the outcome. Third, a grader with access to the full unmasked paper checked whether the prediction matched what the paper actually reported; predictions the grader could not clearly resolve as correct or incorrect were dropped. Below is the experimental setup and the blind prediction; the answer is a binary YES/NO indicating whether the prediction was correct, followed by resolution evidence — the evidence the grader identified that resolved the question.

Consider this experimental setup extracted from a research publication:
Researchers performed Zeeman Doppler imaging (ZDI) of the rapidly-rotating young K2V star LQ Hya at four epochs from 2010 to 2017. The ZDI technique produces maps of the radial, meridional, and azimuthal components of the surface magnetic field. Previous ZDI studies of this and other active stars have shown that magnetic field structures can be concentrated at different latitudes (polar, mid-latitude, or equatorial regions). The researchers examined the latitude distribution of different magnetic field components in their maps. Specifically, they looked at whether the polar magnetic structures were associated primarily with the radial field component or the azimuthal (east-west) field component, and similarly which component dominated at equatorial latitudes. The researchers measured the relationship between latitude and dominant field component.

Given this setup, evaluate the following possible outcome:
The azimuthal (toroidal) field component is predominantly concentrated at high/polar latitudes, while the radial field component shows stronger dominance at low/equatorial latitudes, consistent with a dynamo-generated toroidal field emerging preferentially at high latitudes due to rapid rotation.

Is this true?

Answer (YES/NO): NO